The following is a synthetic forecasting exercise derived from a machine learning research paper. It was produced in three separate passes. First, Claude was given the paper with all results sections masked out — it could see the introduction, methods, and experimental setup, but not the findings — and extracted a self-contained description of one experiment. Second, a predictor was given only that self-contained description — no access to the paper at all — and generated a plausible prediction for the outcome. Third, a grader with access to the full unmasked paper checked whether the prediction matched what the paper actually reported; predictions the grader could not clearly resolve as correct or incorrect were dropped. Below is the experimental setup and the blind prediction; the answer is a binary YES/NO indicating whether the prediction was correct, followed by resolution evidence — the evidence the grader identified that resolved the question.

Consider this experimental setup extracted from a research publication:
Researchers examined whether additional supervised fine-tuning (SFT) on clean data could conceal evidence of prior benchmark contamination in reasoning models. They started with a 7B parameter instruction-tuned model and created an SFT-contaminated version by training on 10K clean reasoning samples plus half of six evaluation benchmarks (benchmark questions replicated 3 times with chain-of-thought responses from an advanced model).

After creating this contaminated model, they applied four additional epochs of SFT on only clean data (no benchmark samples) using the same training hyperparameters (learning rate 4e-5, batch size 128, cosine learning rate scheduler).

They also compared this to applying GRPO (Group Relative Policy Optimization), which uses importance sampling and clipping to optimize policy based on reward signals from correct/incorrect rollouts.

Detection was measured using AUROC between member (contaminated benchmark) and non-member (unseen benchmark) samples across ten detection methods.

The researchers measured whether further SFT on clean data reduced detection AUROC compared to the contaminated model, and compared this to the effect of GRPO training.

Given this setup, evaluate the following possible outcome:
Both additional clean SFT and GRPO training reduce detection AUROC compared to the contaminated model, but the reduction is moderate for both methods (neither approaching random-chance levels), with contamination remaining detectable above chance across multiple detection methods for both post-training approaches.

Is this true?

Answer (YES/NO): NO